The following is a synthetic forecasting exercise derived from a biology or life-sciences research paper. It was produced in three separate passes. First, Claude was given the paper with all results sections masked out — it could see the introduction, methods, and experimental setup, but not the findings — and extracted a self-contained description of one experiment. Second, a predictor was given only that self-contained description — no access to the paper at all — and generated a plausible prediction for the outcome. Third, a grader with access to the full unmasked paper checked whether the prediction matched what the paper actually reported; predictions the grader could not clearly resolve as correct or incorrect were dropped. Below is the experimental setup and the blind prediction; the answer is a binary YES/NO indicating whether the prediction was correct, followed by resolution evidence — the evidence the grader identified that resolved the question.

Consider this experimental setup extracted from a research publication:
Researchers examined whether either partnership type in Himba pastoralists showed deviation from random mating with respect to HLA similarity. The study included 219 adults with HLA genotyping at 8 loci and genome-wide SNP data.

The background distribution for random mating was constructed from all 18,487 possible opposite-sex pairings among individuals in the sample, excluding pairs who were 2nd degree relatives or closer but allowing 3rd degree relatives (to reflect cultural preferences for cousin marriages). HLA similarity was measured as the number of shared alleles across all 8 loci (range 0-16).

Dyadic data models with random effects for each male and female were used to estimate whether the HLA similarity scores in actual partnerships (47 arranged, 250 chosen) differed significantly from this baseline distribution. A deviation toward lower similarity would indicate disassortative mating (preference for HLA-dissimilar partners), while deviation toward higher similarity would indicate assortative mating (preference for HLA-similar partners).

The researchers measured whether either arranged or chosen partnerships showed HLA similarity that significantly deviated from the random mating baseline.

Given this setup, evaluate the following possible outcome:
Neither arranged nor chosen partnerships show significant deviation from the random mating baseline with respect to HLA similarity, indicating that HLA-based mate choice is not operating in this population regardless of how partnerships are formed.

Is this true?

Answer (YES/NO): YES